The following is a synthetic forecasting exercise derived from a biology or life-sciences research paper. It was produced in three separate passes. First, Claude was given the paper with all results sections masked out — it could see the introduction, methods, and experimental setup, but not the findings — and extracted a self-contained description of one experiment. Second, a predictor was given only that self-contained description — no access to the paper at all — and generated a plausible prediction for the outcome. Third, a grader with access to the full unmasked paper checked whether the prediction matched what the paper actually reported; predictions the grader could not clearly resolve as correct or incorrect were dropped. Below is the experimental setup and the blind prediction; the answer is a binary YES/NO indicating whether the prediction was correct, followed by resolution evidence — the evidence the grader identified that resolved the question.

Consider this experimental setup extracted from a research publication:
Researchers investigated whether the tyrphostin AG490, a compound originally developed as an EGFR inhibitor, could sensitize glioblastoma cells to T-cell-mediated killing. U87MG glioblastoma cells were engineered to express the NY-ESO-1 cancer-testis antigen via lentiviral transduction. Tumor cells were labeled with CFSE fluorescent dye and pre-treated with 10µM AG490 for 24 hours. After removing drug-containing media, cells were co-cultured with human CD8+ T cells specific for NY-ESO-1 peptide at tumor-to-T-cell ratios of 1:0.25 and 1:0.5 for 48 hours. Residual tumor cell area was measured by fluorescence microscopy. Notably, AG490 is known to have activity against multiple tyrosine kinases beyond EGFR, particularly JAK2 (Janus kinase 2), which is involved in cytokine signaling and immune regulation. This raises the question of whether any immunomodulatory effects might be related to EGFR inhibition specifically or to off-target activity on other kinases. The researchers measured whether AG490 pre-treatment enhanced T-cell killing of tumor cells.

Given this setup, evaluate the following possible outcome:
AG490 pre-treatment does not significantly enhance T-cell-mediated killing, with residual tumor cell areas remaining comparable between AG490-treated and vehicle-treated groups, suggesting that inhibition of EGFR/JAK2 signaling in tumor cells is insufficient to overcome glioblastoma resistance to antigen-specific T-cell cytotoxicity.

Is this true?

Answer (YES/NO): NO